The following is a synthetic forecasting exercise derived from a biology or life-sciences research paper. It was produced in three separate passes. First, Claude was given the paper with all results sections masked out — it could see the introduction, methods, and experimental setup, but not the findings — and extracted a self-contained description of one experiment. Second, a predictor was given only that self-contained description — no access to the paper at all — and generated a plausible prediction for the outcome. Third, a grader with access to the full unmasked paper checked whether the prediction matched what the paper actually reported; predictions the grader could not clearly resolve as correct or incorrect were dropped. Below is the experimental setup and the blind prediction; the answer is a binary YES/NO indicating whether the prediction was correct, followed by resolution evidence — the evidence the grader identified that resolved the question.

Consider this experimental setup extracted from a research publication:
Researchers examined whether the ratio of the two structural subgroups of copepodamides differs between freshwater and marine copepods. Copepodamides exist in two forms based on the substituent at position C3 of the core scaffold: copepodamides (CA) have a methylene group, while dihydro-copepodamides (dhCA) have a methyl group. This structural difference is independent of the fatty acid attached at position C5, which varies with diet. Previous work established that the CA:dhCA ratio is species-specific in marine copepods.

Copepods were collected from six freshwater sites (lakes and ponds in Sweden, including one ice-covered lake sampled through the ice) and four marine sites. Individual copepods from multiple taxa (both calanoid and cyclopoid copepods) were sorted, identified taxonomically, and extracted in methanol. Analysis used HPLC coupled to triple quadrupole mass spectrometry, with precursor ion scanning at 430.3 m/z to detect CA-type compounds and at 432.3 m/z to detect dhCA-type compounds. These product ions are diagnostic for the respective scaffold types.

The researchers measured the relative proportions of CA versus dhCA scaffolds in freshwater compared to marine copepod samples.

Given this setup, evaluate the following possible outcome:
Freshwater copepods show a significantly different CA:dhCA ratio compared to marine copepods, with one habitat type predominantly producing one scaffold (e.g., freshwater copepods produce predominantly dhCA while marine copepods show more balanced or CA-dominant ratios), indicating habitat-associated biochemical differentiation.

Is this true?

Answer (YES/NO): YES